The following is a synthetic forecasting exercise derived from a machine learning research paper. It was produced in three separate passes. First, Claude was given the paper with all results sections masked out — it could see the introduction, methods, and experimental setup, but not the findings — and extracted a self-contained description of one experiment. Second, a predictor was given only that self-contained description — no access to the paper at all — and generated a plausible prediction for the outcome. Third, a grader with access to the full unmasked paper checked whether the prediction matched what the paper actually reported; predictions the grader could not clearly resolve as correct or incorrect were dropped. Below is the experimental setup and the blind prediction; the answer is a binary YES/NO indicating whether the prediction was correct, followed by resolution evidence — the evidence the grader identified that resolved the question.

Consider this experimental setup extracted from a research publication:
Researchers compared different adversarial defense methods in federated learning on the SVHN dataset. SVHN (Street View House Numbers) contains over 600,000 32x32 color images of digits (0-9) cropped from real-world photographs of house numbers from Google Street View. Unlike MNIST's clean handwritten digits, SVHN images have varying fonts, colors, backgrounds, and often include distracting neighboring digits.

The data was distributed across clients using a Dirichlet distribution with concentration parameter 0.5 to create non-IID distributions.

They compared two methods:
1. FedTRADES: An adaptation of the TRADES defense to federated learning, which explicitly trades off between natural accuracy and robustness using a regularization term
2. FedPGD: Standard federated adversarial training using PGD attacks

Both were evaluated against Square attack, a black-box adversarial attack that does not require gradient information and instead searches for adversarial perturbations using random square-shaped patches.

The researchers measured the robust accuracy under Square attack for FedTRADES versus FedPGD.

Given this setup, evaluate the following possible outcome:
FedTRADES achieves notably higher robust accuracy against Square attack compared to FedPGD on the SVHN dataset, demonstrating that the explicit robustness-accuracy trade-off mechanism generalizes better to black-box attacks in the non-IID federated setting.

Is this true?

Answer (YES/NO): NO